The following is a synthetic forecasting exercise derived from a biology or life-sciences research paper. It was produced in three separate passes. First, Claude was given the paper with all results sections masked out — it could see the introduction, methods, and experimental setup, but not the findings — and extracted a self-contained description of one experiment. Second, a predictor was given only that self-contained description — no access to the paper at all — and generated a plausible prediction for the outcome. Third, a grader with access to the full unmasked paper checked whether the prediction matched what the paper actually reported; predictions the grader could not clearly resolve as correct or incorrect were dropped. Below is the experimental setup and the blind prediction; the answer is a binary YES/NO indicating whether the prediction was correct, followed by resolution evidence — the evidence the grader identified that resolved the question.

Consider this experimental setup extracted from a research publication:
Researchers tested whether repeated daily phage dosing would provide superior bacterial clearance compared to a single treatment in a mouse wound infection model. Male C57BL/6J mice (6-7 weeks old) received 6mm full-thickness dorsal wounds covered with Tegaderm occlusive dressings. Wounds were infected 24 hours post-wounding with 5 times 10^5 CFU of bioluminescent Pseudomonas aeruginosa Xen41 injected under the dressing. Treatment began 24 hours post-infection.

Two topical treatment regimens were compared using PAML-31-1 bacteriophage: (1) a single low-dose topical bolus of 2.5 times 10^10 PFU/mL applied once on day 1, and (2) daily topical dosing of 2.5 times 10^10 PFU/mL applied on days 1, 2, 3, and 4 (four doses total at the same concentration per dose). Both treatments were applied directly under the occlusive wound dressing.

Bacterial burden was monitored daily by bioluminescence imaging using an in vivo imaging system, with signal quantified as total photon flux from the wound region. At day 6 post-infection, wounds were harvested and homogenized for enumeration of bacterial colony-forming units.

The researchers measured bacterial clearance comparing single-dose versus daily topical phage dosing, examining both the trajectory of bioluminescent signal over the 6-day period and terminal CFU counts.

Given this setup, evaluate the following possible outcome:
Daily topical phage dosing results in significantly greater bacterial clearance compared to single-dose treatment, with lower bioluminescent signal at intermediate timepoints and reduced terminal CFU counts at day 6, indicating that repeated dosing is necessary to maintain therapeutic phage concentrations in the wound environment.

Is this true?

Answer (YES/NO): NO